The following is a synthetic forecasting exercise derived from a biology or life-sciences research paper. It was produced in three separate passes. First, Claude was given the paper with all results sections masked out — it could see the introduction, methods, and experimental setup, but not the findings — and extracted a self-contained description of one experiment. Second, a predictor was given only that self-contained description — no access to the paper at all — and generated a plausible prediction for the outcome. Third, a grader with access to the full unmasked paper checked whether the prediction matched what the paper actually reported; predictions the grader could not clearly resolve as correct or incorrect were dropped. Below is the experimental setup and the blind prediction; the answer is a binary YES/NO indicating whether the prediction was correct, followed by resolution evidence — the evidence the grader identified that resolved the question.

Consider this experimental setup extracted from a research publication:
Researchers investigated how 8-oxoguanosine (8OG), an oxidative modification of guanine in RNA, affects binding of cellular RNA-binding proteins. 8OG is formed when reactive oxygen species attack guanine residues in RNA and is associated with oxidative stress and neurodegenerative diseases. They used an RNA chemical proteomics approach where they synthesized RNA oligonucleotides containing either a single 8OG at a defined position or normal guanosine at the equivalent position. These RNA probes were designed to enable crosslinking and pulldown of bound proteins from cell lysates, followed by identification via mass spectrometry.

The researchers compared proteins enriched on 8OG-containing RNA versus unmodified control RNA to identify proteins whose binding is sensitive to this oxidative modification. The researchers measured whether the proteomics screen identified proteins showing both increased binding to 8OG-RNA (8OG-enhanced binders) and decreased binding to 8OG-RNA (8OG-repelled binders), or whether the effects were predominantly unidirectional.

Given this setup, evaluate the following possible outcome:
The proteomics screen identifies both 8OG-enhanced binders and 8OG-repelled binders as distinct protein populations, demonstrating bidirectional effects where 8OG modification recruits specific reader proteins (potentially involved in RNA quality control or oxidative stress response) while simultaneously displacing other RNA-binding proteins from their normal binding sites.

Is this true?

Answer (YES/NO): YES